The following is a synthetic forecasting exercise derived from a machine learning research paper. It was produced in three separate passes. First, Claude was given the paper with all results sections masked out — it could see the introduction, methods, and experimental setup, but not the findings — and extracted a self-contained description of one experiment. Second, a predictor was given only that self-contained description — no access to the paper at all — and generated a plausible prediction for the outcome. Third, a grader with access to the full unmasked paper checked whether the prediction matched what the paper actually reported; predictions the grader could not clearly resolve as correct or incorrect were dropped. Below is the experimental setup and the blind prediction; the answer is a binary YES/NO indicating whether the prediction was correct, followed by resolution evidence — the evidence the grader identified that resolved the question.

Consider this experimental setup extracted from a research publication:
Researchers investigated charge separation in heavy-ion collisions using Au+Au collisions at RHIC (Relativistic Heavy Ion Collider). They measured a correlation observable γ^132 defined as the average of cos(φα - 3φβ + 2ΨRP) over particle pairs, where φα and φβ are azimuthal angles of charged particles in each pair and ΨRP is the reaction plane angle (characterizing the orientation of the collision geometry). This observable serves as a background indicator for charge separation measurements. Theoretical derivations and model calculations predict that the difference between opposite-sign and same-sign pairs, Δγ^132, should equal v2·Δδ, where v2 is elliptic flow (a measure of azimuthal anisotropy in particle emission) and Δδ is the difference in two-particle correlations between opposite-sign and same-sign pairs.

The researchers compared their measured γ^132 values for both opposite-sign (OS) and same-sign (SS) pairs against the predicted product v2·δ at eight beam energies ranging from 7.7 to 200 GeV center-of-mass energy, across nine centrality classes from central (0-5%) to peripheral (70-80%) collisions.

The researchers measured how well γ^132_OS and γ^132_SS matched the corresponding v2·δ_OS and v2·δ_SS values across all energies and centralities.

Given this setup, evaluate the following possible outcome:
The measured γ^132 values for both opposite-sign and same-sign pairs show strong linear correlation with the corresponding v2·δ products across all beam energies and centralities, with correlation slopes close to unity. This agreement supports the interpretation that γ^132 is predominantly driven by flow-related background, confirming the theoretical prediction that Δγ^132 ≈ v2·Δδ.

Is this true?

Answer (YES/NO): NO